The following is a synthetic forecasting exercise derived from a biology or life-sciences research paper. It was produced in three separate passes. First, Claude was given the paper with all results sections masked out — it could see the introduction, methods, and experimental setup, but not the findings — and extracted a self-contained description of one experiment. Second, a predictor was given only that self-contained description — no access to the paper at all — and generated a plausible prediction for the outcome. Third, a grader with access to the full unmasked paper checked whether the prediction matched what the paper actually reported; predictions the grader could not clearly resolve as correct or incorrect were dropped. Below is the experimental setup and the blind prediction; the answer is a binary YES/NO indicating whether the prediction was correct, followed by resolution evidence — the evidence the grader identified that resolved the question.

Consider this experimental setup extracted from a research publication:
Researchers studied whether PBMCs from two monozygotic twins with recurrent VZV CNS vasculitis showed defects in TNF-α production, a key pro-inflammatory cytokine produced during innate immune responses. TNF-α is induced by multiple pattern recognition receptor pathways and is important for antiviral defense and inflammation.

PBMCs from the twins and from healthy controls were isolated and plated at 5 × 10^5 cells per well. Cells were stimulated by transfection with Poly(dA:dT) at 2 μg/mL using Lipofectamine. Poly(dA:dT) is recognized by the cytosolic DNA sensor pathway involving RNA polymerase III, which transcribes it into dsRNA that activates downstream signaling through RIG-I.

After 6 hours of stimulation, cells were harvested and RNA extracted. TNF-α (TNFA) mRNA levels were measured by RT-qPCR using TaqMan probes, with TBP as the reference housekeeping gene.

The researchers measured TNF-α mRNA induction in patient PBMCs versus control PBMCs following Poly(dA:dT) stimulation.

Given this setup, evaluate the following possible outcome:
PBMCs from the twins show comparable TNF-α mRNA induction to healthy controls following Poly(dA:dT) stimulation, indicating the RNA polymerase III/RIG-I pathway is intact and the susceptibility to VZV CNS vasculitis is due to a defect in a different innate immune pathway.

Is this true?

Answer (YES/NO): NO